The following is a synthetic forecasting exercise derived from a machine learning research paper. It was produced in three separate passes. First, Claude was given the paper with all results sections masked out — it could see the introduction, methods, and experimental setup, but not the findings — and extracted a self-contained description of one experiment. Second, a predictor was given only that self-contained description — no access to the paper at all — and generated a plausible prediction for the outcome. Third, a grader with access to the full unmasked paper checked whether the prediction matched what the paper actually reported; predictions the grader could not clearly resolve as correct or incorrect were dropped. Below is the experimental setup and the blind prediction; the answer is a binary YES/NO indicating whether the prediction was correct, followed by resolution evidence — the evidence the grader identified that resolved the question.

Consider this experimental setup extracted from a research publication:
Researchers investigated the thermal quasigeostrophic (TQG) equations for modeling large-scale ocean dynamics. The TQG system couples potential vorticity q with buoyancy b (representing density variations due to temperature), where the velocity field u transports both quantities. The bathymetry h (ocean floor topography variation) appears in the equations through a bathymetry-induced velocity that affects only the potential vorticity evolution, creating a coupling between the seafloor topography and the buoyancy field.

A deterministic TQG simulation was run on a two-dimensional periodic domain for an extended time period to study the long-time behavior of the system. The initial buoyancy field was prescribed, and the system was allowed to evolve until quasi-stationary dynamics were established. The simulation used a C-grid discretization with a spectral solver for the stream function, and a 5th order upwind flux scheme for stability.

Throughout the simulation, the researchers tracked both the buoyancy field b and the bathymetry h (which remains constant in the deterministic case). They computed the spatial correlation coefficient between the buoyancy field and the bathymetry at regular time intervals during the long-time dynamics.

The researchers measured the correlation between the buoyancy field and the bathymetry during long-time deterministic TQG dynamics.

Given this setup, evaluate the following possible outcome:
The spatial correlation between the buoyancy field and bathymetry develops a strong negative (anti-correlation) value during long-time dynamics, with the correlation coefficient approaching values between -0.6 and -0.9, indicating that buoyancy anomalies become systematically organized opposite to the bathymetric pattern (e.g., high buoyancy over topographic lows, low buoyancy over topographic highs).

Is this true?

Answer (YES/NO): NO